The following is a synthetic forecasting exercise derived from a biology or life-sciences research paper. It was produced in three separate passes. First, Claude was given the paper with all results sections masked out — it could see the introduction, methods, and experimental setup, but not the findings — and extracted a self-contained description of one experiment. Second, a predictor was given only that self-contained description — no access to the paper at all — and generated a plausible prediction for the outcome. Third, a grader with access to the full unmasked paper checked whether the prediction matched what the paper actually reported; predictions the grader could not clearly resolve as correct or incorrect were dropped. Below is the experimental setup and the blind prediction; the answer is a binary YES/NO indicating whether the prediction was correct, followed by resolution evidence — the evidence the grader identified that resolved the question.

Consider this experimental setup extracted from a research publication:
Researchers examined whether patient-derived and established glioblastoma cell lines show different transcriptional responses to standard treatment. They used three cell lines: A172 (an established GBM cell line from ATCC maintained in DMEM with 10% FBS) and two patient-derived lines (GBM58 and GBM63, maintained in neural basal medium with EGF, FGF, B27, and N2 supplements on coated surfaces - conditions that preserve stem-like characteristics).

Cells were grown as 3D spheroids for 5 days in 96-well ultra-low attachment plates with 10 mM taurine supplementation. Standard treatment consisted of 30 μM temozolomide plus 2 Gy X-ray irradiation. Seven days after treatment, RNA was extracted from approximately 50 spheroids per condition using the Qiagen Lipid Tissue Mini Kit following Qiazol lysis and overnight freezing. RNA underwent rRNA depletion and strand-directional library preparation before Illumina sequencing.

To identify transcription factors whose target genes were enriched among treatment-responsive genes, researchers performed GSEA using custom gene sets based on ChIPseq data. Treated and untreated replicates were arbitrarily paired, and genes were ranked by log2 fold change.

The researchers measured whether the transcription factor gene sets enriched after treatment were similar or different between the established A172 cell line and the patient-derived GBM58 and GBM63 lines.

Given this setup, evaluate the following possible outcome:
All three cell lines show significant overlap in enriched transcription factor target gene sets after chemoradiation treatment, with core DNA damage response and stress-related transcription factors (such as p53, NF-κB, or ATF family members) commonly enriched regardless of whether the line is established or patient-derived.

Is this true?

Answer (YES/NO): NO